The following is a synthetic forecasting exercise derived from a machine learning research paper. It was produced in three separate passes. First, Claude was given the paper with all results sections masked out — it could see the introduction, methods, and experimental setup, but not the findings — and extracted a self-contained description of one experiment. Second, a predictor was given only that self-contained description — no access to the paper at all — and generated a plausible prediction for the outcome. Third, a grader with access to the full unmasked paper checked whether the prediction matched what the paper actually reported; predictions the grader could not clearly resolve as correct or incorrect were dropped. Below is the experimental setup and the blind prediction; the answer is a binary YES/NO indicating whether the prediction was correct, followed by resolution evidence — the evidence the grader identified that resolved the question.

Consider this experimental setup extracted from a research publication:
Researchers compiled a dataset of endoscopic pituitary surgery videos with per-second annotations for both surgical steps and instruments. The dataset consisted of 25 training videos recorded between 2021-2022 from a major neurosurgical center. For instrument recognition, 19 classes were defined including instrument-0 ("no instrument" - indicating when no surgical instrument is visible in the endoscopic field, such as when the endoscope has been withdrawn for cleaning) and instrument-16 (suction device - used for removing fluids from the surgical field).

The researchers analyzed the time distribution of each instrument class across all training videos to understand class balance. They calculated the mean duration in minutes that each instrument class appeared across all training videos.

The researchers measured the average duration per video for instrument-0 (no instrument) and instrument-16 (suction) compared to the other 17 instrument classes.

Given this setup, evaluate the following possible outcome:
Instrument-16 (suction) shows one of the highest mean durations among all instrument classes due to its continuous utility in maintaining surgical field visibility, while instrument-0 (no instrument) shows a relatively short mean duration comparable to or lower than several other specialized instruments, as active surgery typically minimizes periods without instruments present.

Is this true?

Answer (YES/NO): NO